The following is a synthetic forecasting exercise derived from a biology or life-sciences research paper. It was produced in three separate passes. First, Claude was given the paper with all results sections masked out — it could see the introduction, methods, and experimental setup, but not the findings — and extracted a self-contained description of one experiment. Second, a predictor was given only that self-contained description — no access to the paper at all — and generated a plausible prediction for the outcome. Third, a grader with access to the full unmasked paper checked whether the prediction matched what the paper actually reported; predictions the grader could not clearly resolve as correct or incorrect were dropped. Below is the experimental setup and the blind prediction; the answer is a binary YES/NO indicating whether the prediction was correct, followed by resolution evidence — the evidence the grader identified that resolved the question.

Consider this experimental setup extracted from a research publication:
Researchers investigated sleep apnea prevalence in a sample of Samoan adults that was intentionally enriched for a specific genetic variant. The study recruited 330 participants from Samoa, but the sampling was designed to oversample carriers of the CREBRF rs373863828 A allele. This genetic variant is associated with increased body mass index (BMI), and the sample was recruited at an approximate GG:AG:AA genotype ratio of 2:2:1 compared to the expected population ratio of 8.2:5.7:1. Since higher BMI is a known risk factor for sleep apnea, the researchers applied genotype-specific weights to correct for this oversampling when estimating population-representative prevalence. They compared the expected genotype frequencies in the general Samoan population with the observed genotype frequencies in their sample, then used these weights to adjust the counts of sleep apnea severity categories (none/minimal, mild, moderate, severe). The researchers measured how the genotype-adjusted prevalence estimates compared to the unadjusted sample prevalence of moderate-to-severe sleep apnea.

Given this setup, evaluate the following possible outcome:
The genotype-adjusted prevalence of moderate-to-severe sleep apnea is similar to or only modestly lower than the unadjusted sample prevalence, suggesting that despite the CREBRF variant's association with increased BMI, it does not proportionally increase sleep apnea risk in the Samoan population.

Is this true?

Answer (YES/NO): YES